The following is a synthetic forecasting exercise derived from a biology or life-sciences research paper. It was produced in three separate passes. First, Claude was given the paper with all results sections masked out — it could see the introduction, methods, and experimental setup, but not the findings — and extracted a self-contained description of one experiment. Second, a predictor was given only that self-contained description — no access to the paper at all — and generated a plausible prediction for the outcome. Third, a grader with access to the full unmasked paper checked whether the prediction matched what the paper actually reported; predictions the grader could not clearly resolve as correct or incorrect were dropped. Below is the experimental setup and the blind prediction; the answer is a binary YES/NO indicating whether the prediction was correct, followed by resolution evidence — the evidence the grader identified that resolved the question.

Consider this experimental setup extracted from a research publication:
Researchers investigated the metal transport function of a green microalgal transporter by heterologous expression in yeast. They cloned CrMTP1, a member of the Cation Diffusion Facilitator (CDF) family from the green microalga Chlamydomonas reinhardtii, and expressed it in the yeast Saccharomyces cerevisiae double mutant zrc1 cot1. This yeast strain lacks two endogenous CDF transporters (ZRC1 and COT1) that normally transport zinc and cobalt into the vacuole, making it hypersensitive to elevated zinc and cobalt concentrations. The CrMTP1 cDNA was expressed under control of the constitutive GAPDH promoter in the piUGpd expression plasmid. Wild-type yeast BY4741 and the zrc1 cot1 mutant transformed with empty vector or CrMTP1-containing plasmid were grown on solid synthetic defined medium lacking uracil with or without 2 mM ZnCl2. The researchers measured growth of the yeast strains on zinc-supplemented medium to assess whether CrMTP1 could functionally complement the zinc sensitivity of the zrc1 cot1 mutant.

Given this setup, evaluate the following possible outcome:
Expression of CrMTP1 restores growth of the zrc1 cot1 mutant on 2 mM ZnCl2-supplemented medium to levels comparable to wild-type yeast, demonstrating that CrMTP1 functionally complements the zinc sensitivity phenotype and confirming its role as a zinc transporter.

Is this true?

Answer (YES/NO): YES